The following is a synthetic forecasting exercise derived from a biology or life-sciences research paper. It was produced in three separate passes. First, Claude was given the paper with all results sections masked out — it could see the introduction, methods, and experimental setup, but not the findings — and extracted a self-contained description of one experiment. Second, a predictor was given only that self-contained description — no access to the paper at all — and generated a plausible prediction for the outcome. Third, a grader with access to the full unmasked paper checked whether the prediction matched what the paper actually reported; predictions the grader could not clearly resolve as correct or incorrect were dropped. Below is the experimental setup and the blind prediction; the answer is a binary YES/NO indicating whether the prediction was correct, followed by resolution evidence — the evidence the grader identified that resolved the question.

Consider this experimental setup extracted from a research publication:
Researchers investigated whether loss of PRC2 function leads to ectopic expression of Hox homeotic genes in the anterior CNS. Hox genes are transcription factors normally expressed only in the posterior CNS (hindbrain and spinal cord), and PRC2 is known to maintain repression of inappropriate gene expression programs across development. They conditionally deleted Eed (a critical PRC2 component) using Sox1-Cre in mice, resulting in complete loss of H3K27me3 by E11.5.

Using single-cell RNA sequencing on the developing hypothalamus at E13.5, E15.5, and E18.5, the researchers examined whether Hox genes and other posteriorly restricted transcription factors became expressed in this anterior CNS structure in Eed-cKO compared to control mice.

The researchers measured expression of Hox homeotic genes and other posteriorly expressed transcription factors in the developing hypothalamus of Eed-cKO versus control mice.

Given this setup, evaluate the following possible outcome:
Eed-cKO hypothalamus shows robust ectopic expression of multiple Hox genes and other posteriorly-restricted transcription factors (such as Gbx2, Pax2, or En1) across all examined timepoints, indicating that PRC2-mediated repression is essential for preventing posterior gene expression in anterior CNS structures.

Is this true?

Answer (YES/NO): YES